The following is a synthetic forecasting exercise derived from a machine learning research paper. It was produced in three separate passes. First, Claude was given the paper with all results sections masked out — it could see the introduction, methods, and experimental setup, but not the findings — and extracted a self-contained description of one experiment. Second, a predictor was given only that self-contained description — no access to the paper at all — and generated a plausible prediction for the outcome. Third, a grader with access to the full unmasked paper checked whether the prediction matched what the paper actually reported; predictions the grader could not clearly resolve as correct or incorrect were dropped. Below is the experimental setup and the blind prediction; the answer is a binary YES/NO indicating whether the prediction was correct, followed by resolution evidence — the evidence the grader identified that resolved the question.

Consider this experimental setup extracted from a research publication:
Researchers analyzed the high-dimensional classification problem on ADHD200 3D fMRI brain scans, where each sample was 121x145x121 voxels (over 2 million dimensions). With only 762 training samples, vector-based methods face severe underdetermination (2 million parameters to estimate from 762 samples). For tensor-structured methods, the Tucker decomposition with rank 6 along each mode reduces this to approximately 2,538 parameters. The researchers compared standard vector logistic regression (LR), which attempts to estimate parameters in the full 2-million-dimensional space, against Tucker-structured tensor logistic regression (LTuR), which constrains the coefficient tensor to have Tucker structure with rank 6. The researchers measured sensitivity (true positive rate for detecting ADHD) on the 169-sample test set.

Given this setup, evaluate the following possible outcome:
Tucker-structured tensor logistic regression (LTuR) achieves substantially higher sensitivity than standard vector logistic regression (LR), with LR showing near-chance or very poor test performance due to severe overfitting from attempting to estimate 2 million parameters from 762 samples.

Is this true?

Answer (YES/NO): NO